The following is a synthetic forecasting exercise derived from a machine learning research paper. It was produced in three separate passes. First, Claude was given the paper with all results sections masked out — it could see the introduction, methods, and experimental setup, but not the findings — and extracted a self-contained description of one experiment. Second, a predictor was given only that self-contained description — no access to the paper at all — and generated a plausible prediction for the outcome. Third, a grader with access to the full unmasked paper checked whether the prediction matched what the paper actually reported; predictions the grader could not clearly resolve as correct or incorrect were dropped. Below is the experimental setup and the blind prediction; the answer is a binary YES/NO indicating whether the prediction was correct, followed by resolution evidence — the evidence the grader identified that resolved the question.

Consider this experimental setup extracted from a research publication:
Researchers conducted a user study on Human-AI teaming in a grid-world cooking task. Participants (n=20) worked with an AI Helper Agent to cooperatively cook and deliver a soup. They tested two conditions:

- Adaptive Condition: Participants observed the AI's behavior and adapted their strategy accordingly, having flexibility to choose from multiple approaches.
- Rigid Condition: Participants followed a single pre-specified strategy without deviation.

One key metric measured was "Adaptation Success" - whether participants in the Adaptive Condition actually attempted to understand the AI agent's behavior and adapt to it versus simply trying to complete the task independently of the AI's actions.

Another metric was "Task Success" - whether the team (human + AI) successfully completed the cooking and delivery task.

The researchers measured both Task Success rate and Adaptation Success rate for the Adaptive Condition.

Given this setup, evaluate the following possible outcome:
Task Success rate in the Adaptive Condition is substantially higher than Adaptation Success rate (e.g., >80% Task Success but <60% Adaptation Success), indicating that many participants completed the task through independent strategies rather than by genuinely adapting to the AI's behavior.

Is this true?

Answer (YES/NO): NO